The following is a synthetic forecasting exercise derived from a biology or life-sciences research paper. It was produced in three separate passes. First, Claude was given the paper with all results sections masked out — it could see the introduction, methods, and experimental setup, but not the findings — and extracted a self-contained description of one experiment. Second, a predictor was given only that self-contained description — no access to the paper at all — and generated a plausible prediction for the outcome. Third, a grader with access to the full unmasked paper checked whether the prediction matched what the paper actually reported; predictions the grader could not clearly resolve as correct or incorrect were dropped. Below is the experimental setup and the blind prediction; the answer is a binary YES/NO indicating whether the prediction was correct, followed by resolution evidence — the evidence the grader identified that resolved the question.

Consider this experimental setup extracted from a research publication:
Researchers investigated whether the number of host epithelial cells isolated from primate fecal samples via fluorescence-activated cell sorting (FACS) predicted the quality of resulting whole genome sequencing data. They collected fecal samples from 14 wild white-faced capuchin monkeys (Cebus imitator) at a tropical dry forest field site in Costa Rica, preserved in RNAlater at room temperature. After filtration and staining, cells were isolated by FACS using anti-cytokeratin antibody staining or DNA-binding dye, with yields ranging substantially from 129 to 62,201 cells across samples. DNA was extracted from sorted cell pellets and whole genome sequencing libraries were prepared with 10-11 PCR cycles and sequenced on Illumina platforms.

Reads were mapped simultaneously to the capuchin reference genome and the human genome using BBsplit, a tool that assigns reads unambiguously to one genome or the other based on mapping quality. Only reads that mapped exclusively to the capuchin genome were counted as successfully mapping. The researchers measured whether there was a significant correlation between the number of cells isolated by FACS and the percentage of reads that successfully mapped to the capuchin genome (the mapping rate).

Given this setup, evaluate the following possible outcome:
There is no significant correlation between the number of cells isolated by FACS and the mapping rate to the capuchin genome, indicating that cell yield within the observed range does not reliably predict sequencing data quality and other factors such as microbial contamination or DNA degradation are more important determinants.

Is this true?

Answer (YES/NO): YES